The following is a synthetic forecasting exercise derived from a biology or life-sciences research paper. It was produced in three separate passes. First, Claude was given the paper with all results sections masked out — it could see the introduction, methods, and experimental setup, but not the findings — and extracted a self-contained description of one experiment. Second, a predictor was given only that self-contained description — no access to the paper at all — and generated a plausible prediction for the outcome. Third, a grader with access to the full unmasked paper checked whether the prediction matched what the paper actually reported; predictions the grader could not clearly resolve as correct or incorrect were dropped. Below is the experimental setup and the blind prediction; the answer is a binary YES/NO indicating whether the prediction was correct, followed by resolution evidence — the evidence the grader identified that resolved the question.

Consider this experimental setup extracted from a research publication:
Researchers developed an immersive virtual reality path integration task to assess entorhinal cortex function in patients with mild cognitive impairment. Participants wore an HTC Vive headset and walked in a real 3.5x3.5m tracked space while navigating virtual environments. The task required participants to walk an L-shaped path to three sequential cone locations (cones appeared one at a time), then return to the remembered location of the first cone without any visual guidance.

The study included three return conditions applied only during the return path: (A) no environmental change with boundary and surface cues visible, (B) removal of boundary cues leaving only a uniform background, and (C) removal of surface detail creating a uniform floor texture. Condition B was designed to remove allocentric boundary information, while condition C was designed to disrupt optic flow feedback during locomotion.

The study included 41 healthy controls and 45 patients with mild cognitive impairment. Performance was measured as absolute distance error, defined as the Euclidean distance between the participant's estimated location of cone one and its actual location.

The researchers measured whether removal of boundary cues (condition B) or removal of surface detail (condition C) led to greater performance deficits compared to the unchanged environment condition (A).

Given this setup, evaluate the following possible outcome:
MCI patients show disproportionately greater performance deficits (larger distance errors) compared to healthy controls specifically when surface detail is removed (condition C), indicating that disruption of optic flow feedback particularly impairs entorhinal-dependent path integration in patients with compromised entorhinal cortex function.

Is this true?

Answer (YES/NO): NO